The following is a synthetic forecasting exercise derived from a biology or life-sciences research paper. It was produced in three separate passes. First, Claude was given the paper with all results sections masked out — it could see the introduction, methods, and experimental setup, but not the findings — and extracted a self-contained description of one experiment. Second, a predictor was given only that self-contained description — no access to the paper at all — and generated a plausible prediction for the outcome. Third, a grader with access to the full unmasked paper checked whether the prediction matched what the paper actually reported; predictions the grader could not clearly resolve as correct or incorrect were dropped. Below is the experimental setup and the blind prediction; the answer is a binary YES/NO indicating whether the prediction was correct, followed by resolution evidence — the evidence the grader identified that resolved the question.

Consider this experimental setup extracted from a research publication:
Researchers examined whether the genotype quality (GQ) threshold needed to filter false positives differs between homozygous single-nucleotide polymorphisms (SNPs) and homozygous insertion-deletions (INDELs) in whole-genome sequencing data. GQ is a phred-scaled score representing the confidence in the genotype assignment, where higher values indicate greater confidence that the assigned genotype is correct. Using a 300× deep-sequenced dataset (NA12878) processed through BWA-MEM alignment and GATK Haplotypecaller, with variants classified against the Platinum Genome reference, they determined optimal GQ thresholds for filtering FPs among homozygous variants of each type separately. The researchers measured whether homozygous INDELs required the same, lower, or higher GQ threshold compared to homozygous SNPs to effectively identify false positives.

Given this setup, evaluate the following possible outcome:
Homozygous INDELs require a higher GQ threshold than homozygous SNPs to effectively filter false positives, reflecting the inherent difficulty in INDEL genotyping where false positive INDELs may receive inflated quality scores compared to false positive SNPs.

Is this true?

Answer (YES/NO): YES